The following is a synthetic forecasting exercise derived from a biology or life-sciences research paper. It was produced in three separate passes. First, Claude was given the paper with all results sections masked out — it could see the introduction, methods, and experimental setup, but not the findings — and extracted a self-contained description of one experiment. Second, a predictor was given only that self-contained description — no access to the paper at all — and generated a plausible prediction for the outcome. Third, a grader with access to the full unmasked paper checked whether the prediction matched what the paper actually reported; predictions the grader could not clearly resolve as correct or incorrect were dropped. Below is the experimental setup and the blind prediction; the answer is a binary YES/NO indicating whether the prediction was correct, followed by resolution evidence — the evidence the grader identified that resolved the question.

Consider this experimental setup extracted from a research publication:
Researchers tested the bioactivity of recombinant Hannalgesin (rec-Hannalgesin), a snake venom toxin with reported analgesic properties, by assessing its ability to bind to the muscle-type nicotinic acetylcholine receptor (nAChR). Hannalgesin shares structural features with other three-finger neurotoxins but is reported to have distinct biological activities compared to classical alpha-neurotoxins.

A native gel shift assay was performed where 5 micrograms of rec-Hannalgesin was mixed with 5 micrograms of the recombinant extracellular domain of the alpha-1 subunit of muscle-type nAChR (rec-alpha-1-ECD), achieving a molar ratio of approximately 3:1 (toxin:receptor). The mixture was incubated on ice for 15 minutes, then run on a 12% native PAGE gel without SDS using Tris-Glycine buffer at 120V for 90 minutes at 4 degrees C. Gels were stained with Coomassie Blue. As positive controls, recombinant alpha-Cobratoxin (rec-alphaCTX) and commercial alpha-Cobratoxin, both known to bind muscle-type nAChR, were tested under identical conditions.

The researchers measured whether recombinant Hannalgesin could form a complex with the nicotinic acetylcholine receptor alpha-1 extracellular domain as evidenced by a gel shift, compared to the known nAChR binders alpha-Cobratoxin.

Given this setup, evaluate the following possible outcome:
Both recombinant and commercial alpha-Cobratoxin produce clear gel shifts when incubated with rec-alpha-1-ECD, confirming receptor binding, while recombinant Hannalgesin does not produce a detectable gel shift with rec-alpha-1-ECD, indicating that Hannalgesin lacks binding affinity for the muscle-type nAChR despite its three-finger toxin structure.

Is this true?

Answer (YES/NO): NO